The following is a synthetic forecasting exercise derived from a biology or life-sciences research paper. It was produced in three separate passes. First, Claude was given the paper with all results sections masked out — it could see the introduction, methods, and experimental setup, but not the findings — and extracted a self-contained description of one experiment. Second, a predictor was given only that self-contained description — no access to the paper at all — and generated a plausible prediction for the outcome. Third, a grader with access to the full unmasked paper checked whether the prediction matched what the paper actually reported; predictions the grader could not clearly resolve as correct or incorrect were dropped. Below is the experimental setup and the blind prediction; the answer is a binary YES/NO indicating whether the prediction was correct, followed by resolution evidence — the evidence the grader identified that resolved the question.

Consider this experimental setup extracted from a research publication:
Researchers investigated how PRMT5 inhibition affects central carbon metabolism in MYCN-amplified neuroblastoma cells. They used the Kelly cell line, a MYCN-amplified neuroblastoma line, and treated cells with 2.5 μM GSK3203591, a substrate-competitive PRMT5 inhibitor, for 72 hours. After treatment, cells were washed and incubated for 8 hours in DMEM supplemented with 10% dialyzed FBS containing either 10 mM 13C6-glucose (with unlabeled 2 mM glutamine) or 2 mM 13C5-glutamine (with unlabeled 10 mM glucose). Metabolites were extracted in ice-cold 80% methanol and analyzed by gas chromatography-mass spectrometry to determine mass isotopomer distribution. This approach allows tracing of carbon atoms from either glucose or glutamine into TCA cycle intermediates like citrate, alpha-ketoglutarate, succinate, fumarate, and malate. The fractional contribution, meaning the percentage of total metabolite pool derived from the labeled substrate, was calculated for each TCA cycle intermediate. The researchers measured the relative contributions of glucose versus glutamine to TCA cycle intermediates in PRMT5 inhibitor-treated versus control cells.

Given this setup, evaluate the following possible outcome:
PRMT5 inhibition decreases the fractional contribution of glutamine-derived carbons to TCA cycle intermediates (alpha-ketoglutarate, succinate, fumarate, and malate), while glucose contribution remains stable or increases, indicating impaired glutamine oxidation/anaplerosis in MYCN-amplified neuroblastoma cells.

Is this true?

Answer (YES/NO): YES